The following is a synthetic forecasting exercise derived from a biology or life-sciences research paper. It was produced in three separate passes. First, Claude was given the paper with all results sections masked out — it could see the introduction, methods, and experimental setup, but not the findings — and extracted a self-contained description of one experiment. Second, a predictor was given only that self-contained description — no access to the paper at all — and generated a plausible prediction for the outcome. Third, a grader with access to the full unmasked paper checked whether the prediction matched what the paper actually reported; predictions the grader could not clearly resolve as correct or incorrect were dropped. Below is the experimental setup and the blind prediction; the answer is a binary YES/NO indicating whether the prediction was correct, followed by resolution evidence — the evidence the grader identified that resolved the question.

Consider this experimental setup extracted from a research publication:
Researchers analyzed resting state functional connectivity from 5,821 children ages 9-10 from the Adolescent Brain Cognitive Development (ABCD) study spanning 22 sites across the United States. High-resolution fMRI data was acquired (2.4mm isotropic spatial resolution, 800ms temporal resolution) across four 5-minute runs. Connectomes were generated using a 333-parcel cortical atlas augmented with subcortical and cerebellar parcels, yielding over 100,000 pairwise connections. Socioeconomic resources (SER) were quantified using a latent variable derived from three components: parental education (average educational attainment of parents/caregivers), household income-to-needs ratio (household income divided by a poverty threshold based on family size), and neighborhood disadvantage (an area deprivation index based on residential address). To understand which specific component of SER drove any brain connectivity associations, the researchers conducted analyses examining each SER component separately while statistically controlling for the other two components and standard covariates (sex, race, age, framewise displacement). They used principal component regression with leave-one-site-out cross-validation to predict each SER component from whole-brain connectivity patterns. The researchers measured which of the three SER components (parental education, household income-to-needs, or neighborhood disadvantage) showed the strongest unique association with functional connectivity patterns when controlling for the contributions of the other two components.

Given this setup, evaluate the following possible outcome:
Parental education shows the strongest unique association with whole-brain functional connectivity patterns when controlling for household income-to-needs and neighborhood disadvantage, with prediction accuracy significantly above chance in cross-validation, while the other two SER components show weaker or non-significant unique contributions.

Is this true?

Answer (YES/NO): YES